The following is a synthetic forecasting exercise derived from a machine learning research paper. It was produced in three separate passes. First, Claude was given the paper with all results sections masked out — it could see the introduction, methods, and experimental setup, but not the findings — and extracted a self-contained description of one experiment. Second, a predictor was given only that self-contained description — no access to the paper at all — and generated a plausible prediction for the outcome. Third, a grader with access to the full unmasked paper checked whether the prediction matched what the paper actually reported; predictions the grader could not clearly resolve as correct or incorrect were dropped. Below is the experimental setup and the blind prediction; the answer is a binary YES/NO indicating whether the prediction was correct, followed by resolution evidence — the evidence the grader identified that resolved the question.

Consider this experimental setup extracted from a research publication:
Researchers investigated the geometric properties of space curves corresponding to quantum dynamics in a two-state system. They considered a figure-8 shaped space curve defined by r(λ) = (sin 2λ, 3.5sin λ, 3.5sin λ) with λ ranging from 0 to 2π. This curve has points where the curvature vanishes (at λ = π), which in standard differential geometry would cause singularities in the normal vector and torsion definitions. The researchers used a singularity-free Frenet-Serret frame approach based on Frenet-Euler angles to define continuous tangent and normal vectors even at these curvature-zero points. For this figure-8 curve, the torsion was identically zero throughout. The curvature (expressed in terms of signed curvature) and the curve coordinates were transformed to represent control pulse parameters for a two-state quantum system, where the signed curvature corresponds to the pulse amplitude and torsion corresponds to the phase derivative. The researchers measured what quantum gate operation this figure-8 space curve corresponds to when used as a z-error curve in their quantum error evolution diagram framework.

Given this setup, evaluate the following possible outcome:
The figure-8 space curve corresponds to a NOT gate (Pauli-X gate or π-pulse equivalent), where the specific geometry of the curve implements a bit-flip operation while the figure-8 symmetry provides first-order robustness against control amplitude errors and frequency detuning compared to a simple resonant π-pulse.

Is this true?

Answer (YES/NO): NO